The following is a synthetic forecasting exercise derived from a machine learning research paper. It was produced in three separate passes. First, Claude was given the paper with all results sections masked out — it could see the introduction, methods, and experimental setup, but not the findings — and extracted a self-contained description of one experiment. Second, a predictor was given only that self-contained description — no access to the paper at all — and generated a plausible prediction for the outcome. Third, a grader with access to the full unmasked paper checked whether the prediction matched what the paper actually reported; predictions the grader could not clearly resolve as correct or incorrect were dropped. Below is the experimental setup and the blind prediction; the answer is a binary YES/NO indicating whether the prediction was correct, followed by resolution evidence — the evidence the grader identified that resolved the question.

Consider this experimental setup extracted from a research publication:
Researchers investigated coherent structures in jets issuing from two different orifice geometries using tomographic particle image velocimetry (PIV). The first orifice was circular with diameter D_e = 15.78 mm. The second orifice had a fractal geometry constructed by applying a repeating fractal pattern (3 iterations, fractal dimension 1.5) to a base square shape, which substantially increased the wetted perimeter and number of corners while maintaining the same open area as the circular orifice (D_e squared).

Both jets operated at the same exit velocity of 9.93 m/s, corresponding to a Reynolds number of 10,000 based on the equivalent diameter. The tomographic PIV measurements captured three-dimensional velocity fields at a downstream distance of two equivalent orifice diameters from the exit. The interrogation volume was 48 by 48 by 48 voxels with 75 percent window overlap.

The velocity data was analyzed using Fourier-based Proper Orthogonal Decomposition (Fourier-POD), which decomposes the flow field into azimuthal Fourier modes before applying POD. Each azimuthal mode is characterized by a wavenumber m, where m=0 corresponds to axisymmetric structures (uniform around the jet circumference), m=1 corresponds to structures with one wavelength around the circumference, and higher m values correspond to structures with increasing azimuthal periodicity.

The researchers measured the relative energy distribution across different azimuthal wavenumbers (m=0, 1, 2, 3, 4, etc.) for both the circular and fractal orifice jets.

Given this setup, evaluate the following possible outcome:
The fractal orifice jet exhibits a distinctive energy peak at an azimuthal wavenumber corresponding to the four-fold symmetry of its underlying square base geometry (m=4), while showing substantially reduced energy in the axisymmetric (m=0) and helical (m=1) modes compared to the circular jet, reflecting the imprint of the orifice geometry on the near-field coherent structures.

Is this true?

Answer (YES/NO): NO